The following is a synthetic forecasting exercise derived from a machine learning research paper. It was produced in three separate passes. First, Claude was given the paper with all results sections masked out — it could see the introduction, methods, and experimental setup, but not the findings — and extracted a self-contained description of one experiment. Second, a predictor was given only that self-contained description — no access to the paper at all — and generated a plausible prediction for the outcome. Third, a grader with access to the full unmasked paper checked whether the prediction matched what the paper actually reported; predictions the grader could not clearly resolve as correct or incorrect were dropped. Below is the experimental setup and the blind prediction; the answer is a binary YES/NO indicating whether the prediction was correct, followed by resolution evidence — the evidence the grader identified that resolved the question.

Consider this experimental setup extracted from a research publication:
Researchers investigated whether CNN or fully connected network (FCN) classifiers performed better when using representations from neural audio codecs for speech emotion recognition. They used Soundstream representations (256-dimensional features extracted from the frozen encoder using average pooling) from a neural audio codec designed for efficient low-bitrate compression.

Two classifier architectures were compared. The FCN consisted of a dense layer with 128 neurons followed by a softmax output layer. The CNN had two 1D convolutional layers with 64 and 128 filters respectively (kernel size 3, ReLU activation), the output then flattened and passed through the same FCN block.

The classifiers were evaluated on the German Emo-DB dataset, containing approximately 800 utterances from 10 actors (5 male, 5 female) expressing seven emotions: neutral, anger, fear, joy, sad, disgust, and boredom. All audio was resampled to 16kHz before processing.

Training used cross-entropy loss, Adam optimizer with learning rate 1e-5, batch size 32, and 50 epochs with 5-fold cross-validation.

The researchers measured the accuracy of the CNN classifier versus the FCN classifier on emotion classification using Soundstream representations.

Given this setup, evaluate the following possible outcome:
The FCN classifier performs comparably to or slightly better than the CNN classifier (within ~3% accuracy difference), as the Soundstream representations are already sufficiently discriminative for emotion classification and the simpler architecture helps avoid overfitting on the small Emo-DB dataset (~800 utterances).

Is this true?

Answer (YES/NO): NO